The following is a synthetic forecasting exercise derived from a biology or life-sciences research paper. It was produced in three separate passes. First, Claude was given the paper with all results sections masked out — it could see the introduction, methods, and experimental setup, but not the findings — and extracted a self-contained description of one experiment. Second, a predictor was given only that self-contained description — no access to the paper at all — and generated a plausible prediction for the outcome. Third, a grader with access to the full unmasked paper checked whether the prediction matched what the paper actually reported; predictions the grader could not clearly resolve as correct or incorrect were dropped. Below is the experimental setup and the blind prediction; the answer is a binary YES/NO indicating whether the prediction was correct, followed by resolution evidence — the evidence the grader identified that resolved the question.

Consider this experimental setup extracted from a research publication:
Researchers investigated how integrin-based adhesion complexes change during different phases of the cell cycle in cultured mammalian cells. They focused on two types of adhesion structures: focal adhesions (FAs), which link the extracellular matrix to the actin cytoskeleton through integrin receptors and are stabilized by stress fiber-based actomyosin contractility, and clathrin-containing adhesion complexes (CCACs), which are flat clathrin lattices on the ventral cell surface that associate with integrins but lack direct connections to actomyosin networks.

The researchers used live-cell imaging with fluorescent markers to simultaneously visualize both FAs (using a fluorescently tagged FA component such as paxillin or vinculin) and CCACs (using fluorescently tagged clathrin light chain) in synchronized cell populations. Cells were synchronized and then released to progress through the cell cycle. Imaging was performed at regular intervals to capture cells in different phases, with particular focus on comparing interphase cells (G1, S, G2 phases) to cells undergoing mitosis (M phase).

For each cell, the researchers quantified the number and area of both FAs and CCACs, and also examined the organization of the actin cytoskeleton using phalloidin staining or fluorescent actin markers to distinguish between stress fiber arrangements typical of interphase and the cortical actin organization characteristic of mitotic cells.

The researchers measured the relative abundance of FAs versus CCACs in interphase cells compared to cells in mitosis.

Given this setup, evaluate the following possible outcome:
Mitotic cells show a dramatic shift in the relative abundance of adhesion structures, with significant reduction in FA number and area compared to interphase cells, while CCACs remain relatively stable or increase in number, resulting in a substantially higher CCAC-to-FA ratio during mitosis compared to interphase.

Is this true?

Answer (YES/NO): YES